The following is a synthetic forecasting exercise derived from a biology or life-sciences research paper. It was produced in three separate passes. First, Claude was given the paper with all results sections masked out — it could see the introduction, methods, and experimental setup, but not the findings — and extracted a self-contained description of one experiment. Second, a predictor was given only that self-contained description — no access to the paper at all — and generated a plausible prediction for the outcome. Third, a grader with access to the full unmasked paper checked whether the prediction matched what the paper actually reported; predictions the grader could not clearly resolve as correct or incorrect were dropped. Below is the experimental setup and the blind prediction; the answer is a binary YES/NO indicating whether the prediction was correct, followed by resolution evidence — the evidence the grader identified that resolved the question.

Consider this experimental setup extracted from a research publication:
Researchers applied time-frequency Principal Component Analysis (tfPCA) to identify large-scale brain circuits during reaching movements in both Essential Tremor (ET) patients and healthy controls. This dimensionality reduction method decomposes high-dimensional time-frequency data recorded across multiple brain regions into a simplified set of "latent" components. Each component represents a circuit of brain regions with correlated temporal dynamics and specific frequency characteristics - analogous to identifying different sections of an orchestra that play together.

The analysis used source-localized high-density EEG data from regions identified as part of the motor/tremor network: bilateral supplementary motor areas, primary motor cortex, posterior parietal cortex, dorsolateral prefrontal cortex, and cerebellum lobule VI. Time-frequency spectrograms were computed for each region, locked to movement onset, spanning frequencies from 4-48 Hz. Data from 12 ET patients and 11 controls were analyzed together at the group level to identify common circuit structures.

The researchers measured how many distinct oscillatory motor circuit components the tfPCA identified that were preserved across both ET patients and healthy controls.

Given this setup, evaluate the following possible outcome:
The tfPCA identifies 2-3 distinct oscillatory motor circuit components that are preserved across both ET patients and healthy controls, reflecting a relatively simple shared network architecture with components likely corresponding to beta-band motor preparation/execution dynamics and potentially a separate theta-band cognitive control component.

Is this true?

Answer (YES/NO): NO